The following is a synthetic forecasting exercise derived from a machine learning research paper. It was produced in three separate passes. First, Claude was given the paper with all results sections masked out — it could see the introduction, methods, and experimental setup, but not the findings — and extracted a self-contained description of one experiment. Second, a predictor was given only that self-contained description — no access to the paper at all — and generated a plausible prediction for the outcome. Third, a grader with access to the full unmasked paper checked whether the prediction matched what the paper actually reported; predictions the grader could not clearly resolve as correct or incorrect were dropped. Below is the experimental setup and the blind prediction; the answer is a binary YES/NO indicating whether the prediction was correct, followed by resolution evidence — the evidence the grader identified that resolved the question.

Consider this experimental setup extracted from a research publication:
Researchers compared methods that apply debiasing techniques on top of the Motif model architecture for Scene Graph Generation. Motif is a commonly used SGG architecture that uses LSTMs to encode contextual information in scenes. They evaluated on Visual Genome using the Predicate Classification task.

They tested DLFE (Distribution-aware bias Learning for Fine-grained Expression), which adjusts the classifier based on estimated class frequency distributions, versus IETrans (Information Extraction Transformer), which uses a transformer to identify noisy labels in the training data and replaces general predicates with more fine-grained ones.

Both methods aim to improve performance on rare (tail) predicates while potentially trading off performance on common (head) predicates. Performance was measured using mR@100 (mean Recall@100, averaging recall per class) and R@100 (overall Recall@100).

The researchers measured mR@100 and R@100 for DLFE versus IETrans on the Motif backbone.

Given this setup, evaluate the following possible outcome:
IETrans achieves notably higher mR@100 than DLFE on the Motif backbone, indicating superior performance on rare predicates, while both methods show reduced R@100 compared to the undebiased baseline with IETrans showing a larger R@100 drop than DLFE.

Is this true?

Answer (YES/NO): NO